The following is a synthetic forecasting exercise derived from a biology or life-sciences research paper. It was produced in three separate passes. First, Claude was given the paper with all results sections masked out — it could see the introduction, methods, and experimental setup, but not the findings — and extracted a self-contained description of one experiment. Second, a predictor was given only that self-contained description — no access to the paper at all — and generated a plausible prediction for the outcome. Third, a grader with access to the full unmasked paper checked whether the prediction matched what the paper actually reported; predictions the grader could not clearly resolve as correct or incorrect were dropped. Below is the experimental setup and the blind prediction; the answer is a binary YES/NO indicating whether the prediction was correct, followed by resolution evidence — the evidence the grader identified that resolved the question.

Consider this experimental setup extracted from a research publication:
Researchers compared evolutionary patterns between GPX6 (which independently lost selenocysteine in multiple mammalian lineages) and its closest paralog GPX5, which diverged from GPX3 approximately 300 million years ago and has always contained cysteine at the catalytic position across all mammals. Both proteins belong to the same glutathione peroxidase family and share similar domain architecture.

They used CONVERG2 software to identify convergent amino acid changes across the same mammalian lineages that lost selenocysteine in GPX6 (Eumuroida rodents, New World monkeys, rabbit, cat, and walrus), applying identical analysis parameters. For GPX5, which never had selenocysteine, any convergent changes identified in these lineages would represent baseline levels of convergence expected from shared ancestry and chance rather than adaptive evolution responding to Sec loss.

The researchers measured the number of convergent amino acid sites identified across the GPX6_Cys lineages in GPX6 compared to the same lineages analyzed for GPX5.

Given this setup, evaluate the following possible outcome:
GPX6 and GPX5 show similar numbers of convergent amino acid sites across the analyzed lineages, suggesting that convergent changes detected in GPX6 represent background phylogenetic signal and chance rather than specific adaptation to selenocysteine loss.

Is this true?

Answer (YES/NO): NO